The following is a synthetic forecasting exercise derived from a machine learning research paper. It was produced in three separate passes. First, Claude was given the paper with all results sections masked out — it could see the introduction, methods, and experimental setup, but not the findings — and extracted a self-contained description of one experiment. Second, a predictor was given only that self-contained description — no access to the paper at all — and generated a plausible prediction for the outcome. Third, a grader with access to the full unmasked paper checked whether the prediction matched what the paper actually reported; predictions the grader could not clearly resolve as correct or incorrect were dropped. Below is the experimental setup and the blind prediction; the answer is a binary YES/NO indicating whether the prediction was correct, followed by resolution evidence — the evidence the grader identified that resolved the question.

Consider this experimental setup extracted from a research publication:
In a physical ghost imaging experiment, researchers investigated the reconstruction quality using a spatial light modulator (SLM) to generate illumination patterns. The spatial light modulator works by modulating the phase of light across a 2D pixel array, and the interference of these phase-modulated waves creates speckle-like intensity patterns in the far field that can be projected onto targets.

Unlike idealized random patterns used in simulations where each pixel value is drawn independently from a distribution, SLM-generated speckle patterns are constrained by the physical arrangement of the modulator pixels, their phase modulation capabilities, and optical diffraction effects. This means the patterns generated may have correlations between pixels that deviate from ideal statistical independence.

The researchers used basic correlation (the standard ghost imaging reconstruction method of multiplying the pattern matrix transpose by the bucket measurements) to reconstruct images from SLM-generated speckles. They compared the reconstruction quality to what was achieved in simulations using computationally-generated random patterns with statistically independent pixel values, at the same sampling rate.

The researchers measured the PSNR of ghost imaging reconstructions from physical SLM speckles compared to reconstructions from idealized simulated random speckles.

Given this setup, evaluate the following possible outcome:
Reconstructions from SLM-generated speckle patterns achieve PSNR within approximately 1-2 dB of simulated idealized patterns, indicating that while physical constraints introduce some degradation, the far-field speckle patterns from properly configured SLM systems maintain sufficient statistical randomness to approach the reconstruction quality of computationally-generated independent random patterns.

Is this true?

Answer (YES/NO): NO